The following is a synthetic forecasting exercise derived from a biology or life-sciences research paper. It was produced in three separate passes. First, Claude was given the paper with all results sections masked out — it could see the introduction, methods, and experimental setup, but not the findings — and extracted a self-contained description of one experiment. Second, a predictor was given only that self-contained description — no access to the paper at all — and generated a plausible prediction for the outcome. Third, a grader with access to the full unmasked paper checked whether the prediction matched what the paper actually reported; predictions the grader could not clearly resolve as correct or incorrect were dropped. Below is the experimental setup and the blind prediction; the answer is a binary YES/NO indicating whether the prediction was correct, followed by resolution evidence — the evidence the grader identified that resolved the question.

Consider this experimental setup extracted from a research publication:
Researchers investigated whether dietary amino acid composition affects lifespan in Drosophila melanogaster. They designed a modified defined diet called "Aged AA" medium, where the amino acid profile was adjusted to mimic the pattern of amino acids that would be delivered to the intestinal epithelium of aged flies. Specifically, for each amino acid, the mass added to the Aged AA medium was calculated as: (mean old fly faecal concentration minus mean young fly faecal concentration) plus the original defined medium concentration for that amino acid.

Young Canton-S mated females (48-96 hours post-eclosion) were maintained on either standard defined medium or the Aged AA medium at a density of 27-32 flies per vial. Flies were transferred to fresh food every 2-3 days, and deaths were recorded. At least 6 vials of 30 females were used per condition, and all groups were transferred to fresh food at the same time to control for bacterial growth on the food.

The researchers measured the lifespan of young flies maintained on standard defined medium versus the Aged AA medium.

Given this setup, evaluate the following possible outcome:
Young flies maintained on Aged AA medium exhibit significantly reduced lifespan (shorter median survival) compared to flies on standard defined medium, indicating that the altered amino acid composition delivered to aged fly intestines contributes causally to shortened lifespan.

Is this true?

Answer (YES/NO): YES